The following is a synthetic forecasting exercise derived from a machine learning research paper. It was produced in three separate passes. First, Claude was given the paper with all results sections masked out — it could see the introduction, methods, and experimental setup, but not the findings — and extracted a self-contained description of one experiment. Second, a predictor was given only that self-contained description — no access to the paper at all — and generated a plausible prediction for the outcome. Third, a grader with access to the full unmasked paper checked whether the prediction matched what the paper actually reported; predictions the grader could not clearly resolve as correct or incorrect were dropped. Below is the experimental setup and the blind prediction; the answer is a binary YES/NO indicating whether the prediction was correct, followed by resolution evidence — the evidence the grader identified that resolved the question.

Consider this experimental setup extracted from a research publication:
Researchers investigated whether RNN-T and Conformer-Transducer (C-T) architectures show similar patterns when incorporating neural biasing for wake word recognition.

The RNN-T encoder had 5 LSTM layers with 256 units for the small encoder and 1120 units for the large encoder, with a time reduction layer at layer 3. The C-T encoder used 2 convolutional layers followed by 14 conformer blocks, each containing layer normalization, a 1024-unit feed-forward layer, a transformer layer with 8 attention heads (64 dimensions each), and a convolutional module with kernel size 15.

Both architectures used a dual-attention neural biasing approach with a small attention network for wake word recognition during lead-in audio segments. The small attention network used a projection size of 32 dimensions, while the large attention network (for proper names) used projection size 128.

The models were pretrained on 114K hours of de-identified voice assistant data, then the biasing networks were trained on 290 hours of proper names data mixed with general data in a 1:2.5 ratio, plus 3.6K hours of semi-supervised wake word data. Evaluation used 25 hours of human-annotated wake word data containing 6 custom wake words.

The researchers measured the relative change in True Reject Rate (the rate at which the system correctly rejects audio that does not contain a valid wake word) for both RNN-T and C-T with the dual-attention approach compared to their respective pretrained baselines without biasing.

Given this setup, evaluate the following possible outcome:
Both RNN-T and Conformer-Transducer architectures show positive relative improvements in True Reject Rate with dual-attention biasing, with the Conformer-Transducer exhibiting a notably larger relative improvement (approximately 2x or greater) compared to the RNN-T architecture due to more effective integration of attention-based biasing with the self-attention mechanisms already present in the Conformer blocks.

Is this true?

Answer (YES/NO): NO